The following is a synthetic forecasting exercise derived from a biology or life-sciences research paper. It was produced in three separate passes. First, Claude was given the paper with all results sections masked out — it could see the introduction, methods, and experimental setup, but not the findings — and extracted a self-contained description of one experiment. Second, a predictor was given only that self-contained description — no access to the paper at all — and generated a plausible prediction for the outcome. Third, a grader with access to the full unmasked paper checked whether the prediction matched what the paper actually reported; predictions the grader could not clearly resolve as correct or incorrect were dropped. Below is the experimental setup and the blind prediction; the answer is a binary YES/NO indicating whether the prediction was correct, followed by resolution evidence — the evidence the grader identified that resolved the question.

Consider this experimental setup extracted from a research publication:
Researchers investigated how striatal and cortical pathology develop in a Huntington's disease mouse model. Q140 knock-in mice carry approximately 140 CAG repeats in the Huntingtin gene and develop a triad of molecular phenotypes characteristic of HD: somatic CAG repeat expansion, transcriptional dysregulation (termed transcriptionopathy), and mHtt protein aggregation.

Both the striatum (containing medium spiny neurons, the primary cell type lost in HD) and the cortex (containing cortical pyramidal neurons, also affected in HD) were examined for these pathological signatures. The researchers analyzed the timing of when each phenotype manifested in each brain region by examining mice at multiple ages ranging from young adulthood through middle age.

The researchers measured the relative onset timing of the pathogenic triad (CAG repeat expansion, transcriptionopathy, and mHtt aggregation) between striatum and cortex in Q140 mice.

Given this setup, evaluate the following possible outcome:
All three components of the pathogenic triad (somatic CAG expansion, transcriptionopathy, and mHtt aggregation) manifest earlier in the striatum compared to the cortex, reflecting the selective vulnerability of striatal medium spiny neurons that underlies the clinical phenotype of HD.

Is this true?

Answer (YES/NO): YES